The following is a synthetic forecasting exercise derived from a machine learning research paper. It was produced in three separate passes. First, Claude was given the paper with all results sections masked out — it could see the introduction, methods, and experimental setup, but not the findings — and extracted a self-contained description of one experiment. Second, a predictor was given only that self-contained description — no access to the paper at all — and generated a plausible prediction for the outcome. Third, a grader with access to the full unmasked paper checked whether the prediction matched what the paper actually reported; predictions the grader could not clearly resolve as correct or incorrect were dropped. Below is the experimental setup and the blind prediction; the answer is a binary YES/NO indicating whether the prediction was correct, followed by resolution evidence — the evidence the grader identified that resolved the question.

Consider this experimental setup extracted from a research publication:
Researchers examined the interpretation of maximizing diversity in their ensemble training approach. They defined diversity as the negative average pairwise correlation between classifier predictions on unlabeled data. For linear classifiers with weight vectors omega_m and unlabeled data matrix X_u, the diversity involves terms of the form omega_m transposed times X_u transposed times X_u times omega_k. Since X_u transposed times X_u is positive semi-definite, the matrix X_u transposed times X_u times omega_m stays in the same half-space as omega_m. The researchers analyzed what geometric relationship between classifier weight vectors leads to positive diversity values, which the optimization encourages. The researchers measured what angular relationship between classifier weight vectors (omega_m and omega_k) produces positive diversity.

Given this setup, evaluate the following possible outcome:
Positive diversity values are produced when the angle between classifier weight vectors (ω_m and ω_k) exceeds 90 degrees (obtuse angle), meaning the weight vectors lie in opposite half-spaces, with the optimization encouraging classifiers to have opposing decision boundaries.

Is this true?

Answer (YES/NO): YES